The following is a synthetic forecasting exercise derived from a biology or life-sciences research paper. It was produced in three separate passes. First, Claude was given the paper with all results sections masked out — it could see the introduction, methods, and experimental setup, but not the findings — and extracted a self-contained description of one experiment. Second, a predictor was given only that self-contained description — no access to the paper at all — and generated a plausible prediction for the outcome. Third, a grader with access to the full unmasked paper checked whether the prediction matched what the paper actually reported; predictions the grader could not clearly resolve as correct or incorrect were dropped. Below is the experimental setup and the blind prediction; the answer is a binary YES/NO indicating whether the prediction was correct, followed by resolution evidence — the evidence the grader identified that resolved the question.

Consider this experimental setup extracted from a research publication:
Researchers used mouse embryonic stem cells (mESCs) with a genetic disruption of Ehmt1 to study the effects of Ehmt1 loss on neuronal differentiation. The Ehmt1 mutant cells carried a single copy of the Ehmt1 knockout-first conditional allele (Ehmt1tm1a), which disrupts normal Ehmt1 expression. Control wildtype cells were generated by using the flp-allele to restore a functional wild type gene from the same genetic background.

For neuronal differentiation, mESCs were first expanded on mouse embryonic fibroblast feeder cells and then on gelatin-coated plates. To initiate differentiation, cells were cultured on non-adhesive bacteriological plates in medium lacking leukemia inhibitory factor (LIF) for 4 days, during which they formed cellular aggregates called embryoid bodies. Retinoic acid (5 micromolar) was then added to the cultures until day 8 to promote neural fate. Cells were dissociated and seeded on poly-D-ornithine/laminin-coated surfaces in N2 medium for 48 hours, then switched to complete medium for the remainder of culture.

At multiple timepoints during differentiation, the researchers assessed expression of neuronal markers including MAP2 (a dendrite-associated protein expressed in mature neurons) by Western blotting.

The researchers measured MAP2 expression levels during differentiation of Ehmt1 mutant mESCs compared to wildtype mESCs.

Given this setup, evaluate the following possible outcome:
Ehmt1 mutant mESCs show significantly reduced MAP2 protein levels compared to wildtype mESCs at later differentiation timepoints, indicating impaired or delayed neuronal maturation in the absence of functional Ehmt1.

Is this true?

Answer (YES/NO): NO